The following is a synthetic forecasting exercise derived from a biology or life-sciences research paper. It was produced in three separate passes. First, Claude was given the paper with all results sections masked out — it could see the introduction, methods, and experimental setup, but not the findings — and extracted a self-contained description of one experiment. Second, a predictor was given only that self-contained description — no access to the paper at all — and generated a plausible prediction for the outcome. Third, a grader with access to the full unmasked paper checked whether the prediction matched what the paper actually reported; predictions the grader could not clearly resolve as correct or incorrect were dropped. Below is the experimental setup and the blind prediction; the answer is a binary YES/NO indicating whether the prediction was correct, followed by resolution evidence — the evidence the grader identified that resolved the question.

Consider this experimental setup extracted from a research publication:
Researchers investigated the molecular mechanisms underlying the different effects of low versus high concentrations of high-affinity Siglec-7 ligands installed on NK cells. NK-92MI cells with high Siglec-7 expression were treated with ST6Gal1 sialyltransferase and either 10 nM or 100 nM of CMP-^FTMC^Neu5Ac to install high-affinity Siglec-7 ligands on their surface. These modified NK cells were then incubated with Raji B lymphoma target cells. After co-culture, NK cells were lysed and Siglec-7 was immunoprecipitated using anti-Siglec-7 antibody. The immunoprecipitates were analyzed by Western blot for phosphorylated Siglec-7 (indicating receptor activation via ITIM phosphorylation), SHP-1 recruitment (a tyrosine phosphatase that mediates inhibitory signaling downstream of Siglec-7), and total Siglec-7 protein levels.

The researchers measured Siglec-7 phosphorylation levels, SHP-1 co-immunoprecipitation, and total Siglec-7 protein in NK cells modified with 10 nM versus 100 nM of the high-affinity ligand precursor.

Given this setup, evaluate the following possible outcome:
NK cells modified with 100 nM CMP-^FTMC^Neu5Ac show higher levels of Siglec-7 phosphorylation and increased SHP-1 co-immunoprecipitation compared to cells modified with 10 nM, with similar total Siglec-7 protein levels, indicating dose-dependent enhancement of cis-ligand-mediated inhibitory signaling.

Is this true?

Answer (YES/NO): NO